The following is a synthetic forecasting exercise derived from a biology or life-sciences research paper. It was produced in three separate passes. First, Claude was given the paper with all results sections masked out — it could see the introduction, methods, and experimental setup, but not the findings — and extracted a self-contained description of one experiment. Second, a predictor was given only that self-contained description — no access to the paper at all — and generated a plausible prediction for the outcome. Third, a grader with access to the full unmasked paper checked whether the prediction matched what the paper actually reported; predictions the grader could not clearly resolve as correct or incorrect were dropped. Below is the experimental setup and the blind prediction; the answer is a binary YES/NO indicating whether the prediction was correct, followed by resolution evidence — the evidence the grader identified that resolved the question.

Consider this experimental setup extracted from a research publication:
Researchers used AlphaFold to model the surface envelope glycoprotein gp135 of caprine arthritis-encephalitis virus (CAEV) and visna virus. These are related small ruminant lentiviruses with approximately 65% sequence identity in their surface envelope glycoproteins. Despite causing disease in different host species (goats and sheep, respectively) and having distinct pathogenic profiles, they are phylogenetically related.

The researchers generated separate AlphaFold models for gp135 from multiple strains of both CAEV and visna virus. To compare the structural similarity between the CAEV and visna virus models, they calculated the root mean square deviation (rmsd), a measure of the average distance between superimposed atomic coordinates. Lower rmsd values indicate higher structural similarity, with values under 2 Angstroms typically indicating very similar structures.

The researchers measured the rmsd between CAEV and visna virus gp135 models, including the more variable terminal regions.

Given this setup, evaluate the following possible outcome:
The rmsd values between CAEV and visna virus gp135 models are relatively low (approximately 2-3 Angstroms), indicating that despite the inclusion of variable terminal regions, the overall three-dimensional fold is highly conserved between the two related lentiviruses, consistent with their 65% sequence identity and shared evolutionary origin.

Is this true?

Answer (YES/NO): NO